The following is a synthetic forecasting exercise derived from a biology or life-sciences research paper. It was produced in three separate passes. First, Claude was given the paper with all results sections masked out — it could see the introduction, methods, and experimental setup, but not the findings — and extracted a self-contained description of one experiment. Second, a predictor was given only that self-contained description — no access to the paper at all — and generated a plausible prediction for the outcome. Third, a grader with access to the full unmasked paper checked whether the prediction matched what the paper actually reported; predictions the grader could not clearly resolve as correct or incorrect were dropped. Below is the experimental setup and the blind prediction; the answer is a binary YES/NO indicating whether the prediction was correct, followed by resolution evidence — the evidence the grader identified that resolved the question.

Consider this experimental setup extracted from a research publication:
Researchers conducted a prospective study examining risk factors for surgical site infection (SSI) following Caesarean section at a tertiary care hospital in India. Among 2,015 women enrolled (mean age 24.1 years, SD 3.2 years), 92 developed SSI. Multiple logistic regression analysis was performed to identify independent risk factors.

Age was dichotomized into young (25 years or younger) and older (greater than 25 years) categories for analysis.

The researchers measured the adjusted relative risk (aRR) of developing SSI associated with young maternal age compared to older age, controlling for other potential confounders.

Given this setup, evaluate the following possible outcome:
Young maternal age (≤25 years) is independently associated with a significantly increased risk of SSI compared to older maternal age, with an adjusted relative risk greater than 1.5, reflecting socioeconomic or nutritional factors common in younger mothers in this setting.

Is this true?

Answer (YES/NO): YES